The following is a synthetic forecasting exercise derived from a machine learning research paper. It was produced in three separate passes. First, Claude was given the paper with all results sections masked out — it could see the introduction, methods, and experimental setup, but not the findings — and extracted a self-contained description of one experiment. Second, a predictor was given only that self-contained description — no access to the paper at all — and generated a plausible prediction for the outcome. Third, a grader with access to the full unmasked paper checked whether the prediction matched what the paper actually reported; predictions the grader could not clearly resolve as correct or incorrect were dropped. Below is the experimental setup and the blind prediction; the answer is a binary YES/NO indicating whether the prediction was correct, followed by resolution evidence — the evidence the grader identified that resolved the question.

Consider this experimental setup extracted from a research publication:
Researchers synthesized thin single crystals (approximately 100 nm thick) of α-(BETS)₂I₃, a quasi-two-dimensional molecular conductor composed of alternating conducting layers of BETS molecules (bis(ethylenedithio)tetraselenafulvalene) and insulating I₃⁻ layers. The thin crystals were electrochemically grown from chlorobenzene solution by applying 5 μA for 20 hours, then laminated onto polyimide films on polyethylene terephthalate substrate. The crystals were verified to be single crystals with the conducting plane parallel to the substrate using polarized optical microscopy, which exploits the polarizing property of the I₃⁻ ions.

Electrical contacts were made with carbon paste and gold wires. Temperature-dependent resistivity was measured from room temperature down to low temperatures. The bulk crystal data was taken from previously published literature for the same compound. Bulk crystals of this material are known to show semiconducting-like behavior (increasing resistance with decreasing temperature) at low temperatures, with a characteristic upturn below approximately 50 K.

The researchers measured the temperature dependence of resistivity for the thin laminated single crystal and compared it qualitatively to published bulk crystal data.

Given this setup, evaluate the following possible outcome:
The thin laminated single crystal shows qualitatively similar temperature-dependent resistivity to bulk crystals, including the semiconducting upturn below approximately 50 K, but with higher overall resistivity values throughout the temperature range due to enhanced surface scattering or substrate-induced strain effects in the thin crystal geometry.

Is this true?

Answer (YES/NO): NO